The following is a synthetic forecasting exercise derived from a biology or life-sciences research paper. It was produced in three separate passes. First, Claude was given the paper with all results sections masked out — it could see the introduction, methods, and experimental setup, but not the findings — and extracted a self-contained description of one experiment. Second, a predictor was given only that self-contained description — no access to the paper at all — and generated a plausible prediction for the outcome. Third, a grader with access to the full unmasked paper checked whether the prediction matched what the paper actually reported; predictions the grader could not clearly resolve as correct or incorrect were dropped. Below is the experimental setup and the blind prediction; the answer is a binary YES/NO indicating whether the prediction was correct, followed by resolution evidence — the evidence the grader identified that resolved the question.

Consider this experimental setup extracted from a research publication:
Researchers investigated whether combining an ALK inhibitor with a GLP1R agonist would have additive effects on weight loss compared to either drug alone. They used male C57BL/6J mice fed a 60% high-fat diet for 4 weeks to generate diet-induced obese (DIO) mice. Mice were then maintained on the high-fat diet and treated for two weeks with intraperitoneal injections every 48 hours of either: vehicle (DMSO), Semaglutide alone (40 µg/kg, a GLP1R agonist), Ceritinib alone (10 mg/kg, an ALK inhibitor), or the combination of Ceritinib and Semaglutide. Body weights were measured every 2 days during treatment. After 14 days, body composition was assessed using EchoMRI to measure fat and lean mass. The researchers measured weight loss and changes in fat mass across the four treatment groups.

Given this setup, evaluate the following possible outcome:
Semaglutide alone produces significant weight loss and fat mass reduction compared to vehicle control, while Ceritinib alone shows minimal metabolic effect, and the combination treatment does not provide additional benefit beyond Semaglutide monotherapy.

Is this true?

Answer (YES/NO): NO